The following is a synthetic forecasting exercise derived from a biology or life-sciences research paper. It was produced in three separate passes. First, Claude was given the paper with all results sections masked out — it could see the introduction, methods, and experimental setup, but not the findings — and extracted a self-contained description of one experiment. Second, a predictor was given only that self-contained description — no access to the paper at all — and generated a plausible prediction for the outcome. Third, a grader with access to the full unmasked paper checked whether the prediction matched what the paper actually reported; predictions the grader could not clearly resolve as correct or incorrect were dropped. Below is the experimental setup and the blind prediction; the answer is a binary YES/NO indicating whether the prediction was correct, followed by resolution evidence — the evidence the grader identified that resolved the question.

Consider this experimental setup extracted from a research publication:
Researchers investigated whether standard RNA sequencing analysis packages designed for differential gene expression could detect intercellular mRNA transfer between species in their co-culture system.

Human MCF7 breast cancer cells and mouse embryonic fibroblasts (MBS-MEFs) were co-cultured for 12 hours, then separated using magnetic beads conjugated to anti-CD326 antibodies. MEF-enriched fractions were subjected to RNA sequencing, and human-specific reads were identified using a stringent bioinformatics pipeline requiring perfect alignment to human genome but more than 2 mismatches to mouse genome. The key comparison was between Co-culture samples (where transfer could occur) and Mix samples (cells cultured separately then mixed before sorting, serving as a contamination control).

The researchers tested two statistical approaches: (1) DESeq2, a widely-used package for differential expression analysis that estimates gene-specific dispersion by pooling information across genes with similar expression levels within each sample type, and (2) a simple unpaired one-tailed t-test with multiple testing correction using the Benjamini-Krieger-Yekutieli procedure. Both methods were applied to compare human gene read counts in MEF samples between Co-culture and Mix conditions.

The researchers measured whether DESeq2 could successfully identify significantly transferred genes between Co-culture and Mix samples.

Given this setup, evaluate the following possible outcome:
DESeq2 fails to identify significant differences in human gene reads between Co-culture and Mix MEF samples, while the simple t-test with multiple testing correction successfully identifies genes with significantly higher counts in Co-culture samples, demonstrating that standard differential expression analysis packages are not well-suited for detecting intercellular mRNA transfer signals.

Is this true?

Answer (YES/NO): YES